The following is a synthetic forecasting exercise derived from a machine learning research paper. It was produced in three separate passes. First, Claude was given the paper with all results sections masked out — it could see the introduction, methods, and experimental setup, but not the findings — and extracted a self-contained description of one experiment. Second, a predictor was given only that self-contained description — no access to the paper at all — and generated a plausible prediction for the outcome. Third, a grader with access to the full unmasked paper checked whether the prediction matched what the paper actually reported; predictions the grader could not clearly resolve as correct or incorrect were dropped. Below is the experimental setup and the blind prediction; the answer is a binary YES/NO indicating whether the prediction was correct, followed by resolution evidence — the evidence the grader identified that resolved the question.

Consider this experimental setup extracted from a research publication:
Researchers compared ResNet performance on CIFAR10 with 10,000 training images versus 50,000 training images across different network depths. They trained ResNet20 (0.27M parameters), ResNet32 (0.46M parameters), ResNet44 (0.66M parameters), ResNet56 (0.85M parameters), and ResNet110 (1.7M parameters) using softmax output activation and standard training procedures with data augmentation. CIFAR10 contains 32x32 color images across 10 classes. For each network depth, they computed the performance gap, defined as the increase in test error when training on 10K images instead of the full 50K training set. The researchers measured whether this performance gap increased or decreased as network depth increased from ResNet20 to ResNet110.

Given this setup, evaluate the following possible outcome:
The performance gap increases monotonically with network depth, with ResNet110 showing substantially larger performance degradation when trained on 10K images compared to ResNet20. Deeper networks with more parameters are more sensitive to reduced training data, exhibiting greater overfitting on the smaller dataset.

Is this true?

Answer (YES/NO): NO